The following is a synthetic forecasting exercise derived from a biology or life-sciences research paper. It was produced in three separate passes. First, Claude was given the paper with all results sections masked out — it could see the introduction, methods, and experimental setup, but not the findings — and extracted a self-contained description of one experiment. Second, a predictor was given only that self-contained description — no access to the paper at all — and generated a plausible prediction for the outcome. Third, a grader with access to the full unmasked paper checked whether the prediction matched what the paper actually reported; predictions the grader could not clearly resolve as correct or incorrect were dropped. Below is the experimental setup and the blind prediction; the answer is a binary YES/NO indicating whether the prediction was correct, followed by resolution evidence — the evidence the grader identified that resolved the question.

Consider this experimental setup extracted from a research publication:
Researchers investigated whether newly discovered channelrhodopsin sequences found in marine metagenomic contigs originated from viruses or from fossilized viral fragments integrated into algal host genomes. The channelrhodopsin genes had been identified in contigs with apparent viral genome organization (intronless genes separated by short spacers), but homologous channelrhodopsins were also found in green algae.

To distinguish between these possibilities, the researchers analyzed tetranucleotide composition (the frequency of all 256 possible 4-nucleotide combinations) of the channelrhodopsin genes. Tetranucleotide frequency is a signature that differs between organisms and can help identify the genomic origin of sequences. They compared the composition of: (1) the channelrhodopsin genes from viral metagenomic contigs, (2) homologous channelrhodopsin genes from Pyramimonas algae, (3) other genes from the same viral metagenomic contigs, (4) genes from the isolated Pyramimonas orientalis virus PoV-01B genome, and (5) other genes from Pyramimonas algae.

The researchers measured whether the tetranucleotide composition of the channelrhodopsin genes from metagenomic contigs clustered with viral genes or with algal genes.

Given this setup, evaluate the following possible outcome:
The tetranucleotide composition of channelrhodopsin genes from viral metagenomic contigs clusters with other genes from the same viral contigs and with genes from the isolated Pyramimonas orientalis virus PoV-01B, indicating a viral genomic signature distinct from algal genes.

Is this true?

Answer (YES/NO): YES